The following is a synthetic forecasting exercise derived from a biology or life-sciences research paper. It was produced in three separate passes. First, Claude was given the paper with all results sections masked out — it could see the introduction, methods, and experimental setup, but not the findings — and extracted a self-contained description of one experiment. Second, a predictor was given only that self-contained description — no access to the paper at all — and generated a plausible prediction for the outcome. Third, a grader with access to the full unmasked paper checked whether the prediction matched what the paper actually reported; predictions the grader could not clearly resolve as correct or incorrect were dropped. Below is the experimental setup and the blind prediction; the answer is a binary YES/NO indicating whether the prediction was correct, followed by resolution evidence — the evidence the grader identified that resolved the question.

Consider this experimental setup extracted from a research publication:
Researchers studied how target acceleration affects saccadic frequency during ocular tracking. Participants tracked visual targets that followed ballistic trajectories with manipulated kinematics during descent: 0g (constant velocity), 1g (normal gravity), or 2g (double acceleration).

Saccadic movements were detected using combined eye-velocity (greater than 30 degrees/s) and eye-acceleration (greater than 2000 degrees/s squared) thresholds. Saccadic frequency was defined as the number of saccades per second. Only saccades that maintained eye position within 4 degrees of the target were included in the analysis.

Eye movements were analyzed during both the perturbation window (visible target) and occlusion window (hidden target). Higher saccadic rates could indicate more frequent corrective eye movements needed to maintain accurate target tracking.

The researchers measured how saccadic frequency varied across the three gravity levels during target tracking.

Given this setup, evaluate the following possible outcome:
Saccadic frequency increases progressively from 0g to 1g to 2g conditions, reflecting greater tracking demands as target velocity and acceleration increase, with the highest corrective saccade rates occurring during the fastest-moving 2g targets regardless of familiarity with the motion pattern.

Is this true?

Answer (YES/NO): NO